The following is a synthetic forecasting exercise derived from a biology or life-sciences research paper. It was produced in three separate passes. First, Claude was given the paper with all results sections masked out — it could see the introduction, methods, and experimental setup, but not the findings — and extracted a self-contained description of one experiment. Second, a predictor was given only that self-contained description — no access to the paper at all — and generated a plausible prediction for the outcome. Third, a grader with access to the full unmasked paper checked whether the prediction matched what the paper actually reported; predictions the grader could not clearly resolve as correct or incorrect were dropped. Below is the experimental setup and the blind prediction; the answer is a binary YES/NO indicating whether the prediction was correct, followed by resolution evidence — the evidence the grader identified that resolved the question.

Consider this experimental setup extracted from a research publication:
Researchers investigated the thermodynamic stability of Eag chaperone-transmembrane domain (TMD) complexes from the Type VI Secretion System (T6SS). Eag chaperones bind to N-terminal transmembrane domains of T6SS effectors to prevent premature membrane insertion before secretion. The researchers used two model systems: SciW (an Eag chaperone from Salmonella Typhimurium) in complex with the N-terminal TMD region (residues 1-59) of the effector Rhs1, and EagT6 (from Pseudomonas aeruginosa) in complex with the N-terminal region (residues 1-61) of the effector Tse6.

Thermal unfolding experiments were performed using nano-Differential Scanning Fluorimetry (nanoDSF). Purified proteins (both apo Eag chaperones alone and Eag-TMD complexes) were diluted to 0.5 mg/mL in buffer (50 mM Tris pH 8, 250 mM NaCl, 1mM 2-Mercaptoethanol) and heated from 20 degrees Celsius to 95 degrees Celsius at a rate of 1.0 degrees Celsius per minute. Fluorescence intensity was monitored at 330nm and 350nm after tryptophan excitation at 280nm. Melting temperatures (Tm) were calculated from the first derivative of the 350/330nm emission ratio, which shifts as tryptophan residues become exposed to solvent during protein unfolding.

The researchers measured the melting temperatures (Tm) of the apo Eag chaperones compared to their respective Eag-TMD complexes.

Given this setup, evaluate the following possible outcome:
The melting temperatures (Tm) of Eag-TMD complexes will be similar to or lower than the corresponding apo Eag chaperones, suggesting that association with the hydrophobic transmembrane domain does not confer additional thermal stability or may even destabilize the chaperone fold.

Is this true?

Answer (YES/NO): NO